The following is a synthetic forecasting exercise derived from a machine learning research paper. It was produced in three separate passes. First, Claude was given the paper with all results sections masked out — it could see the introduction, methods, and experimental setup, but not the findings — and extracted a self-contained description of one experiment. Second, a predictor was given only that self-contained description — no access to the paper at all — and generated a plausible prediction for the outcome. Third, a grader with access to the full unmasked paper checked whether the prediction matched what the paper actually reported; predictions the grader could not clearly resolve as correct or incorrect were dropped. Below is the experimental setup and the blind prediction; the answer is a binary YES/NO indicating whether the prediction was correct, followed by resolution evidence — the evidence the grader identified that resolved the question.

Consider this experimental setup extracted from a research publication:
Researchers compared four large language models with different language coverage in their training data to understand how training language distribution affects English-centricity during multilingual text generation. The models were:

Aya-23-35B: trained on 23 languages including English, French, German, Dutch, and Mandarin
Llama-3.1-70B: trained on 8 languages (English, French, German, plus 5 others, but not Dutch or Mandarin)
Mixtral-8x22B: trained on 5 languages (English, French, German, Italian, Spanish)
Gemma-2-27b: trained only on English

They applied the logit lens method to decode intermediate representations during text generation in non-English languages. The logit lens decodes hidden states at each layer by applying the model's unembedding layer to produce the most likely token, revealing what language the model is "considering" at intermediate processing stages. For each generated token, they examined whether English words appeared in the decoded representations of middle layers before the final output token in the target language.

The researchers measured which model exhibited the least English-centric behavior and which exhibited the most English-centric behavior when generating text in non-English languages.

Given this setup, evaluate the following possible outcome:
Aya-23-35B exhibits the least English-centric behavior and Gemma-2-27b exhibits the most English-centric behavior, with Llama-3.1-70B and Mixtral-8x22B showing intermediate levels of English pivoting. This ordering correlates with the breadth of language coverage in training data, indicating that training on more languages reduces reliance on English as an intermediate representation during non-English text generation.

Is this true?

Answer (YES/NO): YES